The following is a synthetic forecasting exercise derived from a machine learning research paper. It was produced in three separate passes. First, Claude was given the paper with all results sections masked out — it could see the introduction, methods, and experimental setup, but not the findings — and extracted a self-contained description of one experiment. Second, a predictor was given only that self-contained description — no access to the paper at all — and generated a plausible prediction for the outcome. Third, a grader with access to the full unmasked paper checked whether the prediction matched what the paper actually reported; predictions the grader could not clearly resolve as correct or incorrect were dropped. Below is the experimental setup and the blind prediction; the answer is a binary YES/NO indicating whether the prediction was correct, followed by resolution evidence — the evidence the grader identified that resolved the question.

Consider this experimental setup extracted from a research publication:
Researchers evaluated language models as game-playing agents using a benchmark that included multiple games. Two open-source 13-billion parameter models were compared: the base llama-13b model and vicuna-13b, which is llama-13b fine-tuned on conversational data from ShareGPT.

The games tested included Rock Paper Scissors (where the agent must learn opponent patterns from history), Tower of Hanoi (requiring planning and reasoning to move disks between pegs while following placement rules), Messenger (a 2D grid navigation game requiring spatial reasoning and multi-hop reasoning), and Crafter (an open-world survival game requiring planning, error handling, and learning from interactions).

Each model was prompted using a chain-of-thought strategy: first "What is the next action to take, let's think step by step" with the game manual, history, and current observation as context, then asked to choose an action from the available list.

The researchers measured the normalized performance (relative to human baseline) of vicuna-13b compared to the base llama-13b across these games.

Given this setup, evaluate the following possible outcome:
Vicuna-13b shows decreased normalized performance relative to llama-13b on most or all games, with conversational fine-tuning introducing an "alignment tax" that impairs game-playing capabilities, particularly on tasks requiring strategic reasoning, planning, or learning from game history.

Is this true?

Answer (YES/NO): YES